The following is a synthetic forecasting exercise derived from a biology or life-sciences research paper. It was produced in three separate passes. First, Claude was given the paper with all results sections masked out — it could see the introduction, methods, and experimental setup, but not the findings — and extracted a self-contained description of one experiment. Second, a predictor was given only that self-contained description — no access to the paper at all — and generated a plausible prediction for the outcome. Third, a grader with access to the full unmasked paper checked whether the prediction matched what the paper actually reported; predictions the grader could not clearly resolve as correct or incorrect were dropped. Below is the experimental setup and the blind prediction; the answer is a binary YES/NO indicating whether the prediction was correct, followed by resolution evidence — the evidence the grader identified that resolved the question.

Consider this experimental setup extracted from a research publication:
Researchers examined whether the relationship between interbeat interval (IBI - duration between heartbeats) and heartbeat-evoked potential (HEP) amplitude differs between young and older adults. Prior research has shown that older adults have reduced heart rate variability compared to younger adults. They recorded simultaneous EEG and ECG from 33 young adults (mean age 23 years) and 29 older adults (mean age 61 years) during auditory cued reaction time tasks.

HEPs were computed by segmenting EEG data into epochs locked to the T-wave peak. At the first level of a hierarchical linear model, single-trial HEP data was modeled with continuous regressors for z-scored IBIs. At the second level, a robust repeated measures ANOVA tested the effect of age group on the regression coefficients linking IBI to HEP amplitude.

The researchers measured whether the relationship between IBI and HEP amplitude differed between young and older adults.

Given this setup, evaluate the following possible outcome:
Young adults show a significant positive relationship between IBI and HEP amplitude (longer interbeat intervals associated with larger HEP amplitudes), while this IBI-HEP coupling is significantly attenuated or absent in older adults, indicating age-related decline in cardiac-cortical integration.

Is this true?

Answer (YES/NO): NO